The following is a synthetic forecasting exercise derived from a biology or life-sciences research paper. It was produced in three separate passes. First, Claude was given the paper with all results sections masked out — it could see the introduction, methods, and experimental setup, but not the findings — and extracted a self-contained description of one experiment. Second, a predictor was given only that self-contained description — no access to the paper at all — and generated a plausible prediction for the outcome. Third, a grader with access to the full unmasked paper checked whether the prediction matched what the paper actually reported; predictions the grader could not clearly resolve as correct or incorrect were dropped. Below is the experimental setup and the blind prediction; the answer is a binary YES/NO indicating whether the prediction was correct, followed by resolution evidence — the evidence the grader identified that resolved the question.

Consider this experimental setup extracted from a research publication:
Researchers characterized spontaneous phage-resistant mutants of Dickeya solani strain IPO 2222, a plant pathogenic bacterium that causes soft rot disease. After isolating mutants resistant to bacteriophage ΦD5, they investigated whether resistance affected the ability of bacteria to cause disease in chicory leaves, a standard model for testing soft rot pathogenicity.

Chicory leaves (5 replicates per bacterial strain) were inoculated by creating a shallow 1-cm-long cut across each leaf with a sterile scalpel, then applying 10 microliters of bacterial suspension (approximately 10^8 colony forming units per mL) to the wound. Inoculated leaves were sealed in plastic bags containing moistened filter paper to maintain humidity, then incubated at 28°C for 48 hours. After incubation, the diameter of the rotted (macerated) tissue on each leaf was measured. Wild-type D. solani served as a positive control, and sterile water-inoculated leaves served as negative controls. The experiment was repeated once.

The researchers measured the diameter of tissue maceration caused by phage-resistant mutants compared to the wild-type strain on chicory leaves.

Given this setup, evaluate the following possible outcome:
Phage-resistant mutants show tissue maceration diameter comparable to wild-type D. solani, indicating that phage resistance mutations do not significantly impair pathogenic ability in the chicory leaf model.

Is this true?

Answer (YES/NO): NO